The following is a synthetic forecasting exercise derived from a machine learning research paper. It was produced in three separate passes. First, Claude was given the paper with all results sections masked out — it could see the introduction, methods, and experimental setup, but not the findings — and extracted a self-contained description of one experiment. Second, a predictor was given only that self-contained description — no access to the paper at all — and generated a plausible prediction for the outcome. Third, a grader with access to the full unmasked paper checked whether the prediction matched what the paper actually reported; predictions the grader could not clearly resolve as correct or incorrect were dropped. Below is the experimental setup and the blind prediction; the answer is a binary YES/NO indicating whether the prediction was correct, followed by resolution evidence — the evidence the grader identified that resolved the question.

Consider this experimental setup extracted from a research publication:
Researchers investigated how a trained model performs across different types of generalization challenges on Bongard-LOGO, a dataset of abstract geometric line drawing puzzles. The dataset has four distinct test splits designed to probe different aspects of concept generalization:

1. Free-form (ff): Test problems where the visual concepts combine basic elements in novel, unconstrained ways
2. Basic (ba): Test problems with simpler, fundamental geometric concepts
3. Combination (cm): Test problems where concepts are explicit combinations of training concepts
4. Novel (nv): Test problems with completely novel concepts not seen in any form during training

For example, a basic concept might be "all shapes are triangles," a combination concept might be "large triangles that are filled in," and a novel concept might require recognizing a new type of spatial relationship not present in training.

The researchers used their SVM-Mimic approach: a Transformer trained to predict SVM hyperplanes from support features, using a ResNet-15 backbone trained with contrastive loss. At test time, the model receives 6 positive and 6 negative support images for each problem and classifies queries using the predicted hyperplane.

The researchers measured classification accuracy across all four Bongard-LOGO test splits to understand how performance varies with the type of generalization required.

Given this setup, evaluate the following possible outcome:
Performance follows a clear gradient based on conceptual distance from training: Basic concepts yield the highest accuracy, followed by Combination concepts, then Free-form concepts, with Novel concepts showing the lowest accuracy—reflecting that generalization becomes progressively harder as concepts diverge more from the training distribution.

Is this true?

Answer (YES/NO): NO